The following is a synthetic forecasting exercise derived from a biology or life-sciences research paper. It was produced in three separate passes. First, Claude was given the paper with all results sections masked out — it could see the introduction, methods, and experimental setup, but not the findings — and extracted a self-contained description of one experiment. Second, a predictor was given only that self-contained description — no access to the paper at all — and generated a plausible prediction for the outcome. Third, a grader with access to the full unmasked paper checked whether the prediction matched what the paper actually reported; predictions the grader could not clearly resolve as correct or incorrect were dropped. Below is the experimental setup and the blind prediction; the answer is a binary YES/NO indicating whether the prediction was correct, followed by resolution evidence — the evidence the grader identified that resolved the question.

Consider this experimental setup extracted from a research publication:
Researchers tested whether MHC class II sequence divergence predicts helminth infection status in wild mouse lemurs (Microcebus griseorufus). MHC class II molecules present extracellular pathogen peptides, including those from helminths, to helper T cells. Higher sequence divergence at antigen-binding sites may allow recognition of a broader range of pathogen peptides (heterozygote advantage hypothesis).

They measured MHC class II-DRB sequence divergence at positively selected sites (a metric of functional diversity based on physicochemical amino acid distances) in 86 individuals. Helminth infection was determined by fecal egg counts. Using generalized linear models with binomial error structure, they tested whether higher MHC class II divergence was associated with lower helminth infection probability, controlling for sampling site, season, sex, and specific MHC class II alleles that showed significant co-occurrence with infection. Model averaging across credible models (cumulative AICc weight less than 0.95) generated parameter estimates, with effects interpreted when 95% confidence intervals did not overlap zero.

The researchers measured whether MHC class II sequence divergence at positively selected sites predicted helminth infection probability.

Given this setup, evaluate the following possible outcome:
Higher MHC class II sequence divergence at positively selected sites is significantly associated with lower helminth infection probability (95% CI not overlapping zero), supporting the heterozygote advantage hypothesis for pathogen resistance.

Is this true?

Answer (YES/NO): NO